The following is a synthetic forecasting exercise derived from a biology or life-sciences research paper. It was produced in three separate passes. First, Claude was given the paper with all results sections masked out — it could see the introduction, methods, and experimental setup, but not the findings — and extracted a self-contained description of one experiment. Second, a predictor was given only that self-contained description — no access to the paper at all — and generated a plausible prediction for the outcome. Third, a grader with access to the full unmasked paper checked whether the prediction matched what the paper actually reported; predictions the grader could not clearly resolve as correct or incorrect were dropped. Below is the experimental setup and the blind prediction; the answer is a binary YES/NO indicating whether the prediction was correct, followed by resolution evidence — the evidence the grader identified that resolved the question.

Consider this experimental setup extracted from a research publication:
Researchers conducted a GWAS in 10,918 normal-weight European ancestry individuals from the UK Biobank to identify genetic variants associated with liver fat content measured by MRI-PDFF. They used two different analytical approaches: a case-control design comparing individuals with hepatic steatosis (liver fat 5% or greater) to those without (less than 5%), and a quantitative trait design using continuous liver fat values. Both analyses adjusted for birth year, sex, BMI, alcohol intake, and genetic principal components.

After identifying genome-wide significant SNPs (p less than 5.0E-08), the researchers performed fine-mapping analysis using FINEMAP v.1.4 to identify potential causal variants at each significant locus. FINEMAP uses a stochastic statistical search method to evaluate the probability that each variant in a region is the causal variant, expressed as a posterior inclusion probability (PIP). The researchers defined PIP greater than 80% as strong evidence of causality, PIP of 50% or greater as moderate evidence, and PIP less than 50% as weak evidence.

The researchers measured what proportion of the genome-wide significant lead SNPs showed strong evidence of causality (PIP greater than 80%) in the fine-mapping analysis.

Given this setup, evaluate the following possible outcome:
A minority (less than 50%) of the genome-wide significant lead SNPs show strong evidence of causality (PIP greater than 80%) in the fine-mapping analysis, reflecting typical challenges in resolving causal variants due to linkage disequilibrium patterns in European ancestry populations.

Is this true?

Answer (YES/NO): YES